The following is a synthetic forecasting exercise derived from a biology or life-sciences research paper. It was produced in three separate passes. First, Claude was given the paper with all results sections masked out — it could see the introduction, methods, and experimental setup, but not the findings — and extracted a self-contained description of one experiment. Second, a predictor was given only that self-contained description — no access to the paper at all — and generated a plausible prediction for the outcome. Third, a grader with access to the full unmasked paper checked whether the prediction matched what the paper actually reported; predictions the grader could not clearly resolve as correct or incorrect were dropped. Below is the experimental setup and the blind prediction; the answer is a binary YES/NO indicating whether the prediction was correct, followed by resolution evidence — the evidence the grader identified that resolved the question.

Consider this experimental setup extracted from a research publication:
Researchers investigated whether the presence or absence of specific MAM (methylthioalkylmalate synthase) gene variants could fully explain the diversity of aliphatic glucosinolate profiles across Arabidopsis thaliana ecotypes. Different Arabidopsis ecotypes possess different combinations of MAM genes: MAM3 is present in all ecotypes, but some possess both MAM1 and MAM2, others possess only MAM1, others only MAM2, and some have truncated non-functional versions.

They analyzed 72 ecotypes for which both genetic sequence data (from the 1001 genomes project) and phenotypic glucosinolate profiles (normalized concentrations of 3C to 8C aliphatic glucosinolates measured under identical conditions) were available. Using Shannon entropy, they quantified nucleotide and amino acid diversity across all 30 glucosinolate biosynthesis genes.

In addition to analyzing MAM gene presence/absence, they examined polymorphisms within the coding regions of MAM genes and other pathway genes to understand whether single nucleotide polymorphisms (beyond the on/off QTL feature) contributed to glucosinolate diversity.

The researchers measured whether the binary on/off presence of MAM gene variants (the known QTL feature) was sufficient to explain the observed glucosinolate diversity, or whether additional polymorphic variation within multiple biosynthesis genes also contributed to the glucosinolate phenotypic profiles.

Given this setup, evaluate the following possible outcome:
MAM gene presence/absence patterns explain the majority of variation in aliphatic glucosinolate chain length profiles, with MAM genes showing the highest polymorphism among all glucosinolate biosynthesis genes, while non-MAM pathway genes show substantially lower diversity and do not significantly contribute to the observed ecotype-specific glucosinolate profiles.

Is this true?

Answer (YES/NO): NO